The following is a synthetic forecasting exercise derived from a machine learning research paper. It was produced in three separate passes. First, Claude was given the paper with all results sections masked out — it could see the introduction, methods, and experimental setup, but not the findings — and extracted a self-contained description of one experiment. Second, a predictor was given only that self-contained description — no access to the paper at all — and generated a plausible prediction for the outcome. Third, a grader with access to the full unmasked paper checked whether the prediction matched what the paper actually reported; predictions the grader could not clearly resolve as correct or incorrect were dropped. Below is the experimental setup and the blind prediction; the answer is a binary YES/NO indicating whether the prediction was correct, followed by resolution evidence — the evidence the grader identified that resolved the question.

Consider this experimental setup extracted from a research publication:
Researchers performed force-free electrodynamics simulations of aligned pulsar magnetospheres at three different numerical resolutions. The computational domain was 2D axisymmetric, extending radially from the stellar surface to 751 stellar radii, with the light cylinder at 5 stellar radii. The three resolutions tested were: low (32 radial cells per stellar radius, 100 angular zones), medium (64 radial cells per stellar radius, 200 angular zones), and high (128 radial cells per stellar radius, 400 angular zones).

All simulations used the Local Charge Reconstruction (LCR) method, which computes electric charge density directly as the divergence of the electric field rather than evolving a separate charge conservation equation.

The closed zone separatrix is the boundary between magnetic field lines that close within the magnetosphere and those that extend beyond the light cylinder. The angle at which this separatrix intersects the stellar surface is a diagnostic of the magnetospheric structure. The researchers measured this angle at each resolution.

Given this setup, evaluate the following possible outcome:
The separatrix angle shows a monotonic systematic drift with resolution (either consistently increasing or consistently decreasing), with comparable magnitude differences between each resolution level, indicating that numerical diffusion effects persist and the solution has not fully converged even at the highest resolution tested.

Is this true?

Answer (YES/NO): NO